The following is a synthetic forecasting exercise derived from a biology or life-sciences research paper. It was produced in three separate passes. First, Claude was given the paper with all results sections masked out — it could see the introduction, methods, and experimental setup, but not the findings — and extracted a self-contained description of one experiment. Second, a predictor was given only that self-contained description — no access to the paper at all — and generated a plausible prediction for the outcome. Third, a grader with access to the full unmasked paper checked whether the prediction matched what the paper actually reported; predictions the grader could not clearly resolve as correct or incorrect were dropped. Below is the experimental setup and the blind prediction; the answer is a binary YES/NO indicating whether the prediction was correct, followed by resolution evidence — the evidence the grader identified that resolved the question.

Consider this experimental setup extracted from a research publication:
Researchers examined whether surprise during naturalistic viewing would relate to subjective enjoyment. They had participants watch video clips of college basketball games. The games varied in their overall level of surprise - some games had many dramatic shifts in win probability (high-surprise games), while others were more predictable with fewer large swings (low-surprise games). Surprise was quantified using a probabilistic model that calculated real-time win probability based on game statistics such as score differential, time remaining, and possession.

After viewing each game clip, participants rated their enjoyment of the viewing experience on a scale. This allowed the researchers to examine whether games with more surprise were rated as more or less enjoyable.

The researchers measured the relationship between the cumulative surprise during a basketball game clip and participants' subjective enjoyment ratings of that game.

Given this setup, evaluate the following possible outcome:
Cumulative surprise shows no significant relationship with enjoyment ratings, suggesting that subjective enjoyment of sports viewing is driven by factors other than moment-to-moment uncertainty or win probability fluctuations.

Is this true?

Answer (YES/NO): NO